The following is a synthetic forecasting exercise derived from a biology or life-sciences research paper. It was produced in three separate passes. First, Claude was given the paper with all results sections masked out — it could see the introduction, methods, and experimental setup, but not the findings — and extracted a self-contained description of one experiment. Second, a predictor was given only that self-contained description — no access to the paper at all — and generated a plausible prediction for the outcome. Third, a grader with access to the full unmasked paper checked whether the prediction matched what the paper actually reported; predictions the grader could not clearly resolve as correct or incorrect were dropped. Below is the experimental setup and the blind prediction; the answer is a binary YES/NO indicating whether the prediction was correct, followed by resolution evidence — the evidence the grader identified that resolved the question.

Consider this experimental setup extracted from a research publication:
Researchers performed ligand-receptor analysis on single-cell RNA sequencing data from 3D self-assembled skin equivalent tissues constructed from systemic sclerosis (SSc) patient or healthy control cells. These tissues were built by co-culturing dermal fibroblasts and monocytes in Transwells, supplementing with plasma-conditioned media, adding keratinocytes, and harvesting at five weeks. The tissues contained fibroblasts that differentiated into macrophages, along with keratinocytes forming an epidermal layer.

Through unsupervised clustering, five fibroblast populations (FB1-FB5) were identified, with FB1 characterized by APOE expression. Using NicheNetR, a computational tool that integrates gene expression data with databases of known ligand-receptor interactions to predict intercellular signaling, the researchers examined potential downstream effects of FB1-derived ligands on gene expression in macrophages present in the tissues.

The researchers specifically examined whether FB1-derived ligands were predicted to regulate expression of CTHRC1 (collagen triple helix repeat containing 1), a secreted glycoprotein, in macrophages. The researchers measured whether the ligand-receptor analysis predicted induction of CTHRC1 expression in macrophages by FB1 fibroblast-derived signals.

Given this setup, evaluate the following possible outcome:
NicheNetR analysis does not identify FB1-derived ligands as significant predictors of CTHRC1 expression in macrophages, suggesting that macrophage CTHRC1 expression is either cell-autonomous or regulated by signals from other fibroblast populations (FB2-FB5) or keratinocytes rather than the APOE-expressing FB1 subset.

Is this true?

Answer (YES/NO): NO